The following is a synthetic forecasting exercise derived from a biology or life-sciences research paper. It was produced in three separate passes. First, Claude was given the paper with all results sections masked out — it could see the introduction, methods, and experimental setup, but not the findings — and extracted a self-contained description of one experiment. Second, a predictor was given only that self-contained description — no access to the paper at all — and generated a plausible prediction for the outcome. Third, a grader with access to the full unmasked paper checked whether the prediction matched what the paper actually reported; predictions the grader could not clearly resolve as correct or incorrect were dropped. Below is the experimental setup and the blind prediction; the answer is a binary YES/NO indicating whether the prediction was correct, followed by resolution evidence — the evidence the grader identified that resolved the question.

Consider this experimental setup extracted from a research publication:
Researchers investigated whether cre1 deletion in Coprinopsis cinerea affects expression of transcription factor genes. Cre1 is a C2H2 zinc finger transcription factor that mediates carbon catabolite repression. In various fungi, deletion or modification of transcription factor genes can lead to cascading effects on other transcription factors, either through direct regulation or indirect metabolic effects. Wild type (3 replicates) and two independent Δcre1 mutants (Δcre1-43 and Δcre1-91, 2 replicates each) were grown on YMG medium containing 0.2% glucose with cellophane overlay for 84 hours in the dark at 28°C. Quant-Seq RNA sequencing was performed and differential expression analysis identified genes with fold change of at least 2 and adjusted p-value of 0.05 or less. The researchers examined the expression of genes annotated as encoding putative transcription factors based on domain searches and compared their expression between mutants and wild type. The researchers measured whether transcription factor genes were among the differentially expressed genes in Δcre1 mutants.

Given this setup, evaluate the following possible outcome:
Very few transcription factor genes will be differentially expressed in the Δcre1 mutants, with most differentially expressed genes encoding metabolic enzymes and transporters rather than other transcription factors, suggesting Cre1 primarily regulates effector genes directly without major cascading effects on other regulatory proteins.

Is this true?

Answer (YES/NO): NO